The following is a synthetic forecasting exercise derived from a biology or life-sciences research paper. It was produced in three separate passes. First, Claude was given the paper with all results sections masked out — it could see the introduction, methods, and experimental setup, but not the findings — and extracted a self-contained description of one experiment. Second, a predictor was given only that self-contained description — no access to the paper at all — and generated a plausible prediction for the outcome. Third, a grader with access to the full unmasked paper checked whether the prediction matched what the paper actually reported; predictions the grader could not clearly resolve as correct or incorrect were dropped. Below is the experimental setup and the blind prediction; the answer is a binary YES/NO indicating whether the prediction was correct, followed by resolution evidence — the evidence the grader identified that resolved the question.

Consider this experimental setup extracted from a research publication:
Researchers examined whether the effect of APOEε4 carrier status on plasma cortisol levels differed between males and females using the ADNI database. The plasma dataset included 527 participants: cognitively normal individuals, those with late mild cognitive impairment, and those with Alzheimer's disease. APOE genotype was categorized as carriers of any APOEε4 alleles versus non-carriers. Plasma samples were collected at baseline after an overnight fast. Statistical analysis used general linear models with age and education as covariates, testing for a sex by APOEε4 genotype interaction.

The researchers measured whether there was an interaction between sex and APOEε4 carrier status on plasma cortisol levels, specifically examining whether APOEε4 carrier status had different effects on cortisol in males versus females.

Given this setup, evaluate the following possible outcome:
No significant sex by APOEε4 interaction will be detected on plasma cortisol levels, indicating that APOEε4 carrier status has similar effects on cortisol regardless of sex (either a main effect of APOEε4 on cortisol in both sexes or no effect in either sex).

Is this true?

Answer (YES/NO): YES